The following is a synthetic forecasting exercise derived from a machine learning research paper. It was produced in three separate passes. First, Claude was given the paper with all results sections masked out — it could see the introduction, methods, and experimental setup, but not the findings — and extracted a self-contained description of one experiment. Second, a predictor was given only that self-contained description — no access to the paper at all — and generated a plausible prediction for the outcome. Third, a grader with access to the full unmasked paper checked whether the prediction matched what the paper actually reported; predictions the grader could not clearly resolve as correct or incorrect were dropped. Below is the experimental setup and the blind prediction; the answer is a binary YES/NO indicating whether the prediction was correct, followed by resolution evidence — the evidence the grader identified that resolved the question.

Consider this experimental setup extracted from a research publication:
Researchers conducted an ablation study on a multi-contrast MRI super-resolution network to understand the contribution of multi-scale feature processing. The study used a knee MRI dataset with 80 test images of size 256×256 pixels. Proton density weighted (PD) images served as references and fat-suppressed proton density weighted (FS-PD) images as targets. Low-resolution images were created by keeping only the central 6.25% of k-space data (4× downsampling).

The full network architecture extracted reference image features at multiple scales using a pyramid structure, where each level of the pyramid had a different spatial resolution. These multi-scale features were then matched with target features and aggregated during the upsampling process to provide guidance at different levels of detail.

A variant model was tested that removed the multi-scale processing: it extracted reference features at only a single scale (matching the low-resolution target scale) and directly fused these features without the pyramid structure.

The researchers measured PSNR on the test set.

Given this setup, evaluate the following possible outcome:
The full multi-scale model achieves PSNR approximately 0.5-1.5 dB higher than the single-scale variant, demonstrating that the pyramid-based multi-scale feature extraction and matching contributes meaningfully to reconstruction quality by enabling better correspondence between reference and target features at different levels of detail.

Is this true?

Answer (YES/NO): NO